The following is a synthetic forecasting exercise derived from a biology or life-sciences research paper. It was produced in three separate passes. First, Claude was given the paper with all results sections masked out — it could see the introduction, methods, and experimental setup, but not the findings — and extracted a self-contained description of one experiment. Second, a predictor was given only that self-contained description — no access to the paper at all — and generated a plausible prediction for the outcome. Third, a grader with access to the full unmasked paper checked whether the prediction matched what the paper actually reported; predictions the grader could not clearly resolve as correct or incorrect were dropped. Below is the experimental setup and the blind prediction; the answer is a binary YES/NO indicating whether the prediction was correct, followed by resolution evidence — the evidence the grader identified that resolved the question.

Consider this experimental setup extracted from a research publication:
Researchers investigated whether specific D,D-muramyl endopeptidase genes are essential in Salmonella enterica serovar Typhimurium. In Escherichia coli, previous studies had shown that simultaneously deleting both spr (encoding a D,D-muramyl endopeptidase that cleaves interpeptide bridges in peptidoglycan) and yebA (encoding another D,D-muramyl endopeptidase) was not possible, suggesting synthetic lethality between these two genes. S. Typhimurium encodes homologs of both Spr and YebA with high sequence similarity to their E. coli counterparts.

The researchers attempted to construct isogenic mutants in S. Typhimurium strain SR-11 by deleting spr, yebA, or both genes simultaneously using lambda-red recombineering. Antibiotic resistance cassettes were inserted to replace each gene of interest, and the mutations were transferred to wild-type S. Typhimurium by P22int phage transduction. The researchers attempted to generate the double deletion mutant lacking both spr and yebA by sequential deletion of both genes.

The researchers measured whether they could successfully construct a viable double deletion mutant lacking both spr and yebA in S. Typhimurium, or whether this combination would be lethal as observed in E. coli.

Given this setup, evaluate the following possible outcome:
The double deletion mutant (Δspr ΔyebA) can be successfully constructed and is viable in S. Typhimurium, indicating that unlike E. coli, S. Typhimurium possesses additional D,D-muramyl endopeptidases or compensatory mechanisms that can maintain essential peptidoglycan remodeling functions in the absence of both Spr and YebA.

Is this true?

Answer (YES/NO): YES